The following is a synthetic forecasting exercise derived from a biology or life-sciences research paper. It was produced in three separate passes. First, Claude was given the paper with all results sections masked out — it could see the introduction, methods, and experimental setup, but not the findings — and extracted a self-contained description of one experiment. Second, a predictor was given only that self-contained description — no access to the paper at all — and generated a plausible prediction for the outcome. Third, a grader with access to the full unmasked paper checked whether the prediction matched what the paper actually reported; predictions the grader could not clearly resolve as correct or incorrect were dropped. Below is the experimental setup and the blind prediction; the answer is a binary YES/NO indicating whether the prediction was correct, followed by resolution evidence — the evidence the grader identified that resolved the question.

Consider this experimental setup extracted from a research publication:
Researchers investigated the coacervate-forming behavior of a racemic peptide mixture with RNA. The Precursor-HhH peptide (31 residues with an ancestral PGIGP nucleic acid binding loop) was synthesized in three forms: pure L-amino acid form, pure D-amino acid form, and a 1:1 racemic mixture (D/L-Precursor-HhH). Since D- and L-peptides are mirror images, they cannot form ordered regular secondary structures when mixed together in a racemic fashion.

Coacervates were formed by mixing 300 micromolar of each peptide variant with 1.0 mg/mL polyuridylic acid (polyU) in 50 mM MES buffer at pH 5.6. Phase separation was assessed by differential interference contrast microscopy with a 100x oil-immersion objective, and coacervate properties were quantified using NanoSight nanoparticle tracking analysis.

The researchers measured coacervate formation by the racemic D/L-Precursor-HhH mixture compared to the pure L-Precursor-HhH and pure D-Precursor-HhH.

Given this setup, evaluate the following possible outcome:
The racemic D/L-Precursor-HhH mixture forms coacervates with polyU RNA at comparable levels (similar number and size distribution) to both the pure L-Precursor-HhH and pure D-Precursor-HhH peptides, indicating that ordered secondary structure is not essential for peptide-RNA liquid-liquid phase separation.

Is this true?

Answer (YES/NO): NO